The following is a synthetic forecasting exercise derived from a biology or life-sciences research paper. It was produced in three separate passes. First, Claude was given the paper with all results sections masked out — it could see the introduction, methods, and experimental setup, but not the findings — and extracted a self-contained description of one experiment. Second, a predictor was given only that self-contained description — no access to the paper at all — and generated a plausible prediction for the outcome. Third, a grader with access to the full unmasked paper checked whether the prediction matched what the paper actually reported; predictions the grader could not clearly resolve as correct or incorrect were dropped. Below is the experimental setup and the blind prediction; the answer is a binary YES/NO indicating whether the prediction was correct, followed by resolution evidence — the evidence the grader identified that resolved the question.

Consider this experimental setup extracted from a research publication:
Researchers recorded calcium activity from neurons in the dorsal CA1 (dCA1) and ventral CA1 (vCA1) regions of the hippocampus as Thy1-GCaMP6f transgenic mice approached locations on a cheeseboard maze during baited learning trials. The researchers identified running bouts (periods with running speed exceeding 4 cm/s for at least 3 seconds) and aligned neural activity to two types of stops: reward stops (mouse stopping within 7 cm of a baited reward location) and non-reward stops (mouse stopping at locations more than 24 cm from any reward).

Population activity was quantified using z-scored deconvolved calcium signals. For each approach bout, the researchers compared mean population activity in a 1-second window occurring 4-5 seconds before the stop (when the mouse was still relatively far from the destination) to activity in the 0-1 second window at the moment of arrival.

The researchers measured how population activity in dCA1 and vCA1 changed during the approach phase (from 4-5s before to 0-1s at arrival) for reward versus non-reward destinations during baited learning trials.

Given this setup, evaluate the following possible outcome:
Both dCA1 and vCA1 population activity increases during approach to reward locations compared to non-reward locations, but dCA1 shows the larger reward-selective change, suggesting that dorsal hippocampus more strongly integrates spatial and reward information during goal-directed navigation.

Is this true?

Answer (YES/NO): NO